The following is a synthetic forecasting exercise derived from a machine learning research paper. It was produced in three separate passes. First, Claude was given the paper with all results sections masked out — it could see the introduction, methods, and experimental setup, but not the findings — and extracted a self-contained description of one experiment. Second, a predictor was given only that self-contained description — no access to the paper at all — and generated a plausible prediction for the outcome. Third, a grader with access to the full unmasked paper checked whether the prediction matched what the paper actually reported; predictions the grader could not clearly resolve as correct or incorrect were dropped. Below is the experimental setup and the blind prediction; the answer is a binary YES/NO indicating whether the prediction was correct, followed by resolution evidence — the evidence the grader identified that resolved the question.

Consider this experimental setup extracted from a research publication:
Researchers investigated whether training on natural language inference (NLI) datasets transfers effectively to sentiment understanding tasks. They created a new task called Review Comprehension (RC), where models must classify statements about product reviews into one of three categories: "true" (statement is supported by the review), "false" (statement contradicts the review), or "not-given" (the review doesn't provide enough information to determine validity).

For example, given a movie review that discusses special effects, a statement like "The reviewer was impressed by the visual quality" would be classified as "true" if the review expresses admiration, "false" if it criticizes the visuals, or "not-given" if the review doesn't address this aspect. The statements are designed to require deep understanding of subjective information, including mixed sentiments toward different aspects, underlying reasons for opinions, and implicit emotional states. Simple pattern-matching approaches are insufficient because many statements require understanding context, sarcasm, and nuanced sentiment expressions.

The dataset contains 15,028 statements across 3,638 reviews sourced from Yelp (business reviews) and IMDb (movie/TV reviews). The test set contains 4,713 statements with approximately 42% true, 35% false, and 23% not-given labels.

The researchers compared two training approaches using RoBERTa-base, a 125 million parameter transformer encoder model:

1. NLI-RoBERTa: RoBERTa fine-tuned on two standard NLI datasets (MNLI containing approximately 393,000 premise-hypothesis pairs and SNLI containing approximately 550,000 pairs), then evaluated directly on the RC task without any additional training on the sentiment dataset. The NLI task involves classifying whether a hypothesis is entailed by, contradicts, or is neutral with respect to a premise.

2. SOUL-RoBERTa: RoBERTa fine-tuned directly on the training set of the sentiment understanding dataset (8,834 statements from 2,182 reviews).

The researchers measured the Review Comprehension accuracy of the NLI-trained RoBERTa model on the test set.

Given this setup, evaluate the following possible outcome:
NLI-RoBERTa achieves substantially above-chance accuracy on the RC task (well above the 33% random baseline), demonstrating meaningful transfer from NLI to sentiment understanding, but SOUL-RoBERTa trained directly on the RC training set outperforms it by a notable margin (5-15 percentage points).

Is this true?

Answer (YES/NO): NO